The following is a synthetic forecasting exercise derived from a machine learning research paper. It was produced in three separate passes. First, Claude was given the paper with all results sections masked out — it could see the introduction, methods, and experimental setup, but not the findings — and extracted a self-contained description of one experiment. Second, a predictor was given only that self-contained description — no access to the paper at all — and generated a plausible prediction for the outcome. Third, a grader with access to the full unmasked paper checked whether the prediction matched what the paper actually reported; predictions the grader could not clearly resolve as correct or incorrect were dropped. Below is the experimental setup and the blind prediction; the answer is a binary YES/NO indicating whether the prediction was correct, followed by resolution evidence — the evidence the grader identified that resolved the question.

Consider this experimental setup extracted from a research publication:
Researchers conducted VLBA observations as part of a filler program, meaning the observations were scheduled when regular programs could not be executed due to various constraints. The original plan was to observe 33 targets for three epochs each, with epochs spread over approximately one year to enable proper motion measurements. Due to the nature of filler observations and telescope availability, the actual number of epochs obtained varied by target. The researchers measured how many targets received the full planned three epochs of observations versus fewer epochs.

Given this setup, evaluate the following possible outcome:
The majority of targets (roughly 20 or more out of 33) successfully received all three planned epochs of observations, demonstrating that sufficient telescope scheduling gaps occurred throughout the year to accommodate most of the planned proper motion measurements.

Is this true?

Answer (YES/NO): NO